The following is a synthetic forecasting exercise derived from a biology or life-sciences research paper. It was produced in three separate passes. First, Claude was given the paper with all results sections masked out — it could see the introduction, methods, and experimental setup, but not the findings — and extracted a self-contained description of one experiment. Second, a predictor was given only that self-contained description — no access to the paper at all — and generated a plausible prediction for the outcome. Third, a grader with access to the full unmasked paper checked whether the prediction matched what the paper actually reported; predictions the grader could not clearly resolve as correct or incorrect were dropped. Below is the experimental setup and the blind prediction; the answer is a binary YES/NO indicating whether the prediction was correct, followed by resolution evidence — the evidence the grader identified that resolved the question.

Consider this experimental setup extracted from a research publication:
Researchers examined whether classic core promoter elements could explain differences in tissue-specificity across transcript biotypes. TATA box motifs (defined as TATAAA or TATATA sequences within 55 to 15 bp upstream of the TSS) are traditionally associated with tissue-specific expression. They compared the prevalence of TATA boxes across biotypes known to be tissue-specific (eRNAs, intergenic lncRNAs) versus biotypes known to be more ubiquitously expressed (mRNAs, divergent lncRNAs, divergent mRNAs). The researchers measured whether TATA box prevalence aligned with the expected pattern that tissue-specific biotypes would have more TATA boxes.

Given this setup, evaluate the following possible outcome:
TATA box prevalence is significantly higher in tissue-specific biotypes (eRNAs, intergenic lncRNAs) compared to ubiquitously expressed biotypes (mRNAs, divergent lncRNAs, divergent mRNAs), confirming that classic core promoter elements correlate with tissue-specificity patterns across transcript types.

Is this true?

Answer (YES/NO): NO